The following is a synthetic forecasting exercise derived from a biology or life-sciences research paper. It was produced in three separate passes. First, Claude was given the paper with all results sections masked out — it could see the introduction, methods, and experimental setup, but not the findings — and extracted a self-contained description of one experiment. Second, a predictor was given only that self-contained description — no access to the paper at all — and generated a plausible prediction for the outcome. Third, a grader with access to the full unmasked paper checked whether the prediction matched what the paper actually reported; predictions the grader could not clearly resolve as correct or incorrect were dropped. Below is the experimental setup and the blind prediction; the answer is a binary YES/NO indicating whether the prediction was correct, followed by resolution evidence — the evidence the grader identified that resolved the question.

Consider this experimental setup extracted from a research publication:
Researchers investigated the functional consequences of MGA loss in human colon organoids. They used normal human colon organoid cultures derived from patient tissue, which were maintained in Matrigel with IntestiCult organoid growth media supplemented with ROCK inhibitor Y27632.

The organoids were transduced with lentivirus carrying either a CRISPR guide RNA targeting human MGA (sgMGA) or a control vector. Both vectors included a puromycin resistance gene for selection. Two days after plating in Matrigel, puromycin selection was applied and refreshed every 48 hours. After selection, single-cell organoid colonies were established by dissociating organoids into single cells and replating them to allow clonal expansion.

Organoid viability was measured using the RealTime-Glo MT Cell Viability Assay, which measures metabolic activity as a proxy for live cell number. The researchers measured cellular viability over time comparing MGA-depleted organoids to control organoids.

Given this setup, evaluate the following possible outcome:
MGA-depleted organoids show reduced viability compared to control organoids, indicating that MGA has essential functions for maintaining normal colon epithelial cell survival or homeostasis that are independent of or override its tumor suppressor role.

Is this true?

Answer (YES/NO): NO